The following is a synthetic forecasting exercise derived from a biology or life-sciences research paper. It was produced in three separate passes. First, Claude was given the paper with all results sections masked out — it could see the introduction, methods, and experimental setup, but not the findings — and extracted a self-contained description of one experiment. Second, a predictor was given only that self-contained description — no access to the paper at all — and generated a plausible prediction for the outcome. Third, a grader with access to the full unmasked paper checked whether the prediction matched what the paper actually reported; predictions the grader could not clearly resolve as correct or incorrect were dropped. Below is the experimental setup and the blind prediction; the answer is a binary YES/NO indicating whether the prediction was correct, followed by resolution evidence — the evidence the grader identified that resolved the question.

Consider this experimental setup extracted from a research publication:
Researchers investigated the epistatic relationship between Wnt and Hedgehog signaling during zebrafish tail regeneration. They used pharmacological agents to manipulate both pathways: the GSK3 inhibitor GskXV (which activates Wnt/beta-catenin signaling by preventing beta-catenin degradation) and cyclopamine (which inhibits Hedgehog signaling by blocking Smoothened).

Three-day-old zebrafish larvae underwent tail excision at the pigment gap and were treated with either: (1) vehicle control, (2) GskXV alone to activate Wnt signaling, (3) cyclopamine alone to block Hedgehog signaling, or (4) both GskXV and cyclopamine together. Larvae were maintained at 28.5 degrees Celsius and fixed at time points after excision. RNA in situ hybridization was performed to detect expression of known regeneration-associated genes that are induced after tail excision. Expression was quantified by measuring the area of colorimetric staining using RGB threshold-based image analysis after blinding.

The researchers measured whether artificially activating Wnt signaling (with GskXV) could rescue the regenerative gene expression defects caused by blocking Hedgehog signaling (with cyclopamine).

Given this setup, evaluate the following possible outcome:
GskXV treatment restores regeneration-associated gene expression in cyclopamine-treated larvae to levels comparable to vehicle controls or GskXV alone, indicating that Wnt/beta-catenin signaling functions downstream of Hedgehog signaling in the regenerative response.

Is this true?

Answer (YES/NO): NO